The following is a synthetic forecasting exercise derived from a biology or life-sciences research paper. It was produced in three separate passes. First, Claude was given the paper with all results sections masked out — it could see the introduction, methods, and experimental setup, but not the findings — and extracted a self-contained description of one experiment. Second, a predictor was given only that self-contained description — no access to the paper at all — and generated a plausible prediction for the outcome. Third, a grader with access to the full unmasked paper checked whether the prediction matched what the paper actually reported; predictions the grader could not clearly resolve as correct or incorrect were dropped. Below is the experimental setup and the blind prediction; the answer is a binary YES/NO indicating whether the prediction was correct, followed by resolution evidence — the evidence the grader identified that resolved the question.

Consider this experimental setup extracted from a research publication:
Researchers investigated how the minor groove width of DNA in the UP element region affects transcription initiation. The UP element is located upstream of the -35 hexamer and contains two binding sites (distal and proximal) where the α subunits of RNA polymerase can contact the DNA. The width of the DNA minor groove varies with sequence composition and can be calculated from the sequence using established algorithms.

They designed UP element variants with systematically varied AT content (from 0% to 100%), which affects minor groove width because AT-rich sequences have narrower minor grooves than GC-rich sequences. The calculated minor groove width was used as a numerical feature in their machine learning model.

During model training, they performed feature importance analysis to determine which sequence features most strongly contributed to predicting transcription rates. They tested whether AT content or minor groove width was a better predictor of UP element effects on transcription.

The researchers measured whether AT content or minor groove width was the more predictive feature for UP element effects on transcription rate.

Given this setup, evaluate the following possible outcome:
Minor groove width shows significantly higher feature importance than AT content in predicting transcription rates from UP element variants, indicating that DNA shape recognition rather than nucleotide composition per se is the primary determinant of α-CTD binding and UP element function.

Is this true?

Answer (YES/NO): NO